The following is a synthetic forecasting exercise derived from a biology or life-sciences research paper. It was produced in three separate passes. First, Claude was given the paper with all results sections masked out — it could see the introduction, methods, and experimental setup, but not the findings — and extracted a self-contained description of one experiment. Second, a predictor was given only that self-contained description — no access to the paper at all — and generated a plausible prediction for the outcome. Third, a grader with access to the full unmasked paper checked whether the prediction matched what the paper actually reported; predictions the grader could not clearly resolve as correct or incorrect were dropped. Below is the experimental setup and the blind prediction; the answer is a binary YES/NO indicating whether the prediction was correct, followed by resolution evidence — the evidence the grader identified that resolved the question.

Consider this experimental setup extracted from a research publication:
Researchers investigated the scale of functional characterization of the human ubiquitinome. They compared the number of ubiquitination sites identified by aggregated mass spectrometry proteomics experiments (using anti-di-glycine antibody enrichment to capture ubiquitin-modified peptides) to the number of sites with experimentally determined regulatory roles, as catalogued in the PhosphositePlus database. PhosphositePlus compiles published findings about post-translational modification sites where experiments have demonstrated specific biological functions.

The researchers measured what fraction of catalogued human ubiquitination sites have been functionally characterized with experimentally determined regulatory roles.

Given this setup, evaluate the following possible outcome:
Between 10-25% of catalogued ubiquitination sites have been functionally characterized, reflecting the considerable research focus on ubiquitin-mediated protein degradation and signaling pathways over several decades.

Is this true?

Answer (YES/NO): NO